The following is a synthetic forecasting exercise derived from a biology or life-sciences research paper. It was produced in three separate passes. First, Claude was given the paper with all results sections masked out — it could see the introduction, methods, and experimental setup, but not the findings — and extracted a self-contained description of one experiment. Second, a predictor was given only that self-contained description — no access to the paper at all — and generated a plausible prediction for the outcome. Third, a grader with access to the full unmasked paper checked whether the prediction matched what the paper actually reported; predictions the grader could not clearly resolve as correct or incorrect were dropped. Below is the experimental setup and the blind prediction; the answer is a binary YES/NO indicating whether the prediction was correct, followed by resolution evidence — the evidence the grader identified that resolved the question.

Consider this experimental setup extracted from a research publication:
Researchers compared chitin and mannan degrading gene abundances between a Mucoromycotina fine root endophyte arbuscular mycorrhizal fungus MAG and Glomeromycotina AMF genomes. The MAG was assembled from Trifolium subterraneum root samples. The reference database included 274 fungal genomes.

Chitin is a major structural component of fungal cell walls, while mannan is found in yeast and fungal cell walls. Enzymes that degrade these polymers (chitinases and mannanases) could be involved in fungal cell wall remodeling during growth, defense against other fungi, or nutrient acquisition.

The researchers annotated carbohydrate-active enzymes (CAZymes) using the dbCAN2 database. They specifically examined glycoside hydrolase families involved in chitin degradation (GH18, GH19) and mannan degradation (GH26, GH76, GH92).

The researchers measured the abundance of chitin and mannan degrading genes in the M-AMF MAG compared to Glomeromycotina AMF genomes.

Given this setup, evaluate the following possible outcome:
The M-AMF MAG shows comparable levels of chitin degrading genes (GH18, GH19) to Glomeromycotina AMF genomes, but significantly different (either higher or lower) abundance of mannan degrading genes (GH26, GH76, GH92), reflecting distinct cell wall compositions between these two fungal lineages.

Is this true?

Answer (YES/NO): NO